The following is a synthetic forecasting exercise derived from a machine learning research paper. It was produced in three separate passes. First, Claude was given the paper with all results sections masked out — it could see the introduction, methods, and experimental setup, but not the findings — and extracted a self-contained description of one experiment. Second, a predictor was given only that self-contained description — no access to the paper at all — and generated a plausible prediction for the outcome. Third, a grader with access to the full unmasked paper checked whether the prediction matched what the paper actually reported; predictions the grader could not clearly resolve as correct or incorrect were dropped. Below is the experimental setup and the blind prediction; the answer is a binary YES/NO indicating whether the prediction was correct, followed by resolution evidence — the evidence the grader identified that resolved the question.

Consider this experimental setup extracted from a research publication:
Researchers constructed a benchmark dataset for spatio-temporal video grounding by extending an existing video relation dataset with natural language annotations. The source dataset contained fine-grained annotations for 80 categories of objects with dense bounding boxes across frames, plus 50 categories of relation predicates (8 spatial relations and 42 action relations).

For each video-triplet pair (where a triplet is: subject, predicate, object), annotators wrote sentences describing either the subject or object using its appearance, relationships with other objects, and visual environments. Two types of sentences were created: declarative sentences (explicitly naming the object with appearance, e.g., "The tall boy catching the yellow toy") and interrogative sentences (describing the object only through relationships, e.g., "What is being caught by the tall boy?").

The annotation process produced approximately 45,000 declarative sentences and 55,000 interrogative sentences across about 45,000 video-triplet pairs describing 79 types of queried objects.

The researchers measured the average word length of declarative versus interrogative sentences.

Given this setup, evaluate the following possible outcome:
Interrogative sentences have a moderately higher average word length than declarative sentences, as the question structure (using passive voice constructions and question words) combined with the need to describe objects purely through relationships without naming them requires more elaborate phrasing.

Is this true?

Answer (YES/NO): NO